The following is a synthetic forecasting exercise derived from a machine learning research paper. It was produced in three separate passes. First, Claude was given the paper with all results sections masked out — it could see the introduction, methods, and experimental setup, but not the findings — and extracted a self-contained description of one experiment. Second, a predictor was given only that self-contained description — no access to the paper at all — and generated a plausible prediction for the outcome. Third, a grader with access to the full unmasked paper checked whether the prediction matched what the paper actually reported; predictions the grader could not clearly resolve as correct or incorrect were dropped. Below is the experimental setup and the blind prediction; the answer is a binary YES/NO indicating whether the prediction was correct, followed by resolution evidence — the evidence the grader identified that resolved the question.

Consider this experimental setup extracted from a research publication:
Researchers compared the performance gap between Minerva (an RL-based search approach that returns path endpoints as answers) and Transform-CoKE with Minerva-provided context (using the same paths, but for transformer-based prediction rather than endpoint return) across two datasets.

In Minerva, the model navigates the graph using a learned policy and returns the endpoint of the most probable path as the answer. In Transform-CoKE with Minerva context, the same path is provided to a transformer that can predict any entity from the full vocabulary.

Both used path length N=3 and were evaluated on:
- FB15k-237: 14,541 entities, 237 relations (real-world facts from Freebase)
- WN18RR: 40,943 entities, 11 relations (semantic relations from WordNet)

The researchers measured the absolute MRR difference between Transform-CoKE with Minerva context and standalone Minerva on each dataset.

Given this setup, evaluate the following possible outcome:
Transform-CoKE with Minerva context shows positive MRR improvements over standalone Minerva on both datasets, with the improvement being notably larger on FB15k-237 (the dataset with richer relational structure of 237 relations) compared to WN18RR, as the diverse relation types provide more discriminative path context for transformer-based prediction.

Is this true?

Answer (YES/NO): YES